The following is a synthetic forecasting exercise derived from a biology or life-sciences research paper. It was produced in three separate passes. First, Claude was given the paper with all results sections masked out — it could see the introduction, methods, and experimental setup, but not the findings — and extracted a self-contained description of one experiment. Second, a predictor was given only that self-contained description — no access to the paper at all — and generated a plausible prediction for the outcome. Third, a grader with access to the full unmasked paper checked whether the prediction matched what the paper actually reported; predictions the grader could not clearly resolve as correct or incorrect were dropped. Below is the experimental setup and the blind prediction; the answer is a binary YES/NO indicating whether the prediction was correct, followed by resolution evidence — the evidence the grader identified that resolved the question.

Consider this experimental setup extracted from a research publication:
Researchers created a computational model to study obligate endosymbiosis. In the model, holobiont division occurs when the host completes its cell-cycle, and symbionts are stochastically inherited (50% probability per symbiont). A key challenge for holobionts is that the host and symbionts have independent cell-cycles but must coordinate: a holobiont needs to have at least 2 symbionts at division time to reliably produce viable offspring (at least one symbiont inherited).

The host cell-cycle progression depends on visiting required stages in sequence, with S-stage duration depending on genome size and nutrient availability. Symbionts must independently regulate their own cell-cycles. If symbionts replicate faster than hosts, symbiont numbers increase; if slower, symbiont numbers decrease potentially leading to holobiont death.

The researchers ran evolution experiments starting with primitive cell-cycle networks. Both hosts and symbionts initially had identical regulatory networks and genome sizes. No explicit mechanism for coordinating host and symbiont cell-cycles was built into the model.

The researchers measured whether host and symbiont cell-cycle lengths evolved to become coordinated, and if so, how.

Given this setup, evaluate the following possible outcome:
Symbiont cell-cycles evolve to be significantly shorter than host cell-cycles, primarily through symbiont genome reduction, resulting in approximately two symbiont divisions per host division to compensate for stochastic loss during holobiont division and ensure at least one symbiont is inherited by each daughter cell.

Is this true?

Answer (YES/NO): NO